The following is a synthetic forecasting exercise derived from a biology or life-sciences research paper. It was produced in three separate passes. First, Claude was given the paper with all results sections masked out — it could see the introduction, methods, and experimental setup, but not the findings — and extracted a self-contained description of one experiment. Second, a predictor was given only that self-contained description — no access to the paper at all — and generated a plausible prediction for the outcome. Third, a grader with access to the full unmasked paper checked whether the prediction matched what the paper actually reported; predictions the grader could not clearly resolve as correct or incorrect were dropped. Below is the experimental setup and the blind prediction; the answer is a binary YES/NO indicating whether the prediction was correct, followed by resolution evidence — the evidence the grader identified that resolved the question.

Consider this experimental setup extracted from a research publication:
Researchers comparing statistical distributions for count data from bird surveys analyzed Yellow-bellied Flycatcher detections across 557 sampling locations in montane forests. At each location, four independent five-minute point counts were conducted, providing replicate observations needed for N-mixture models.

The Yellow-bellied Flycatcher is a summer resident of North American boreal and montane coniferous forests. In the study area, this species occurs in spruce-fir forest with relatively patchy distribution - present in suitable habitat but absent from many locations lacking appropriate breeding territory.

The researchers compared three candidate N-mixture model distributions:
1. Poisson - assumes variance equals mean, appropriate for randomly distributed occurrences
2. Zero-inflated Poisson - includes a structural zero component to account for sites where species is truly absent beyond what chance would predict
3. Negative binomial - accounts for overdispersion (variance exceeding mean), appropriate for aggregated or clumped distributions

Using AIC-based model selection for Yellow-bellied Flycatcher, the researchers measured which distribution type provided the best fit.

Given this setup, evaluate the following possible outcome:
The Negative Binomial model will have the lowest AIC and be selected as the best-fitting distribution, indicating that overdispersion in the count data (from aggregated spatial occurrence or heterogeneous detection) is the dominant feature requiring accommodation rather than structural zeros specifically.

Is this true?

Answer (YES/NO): NO